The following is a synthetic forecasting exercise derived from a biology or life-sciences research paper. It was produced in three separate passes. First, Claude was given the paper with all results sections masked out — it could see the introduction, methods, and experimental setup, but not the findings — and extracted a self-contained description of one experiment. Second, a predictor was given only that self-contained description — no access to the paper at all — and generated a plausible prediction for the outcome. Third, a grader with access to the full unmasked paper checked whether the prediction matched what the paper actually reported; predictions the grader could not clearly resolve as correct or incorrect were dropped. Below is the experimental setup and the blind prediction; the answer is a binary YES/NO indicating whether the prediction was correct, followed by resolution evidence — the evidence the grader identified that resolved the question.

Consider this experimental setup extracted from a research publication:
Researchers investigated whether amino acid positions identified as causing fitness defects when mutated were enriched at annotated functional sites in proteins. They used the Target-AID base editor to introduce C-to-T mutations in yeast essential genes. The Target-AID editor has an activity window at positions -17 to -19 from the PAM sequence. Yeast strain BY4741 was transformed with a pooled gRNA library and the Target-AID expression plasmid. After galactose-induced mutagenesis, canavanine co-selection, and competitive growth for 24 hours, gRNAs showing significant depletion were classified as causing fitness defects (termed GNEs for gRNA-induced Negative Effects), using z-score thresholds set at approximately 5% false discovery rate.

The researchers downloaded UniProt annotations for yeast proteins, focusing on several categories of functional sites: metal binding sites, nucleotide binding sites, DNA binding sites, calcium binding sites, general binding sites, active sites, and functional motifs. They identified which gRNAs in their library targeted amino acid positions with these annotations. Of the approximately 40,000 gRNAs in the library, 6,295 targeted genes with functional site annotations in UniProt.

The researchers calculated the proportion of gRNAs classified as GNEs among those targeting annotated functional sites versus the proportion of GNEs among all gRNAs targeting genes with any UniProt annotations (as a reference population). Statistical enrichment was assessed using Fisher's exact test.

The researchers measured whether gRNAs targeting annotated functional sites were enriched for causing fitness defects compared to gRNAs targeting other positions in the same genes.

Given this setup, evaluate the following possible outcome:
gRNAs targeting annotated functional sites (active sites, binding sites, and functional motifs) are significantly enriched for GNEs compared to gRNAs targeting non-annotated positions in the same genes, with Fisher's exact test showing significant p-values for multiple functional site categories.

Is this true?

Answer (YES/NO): NO